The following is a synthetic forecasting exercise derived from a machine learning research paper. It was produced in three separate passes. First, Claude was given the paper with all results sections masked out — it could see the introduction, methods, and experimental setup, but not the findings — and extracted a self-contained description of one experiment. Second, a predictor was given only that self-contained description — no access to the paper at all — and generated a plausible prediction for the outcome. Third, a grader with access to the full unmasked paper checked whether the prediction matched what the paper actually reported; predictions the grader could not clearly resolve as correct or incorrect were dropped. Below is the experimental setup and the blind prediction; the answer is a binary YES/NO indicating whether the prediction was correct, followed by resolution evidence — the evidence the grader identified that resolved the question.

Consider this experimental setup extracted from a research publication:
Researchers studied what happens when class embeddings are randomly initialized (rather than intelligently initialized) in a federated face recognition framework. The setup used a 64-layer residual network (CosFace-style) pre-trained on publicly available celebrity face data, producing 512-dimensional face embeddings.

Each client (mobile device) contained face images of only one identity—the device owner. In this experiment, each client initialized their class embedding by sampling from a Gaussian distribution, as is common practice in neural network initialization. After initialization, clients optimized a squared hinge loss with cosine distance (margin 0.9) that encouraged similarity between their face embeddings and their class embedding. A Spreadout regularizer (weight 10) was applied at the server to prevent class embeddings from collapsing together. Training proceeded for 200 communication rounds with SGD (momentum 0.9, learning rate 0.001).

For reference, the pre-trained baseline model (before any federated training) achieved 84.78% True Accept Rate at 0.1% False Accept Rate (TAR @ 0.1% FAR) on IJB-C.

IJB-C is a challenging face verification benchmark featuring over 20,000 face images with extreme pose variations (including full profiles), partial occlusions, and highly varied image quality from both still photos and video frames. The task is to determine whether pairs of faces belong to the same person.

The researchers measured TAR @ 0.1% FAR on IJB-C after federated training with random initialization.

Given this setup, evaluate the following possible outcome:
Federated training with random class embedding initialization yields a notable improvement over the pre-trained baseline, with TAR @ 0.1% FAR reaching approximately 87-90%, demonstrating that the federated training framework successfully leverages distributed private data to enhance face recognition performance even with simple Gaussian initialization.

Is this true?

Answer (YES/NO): YES